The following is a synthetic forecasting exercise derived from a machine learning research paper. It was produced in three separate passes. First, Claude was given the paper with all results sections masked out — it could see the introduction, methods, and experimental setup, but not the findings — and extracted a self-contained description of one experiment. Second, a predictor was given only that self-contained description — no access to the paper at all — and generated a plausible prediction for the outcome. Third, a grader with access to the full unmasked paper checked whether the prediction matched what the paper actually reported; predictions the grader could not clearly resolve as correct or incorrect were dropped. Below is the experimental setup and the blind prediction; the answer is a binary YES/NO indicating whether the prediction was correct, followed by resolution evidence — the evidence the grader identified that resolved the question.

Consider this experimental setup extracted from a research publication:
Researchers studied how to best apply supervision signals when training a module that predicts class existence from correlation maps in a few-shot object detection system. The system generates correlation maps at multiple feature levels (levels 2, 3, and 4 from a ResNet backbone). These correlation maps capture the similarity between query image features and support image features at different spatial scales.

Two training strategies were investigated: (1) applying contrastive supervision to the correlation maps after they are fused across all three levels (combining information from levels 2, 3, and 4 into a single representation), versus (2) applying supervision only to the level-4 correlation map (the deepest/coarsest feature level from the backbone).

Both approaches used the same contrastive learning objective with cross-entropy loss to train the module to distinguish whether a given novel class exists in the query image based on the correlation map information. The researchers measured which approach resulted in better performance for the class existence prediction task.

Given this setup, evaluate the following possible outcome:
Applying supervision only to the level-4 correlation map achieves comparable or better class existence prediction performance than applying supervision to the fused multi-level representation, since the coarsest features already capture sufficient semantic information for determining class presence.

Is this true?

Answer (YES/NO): NO